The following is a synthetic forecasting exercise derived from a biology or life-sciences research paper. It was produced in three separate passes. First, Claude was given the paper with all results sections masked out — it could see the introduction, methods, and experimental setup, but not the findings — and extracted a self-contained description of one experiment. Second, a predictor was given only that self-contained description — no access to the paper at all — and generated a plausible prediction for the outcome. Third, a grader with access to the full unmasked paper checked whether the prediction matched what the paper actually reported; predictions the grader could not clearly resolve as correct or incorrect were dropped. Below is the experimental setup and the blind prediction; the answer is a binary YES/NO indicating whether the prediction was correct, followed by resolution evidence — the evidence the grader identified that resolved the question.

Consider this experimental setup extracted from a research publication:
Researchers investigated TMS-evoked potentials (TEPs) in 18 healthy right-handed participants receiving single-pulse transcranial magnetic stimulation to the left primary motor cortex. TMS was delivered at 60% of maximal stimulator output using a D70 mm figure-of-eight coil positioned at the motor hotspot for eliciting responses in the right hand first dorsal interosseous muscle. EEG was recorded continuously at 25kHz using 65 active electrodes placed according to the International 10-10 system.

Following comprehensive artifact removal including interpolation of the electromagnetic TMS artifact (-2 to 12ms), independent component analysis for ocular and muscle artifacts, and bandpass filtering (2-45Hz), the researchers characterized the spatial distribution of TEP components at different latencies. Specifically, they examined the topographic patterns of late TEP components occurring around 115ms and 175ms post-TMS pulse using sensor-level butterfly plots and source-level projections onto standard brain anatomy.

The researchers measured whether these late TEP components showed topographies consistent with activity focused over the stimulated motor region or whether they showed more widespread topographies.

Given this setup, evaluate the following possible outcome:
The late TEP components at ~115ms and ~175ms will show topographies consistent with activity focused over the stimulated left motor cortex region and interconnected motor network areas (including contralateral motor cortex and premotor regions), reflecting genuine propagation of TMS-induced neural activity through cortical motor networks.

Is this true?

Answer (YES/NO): NO